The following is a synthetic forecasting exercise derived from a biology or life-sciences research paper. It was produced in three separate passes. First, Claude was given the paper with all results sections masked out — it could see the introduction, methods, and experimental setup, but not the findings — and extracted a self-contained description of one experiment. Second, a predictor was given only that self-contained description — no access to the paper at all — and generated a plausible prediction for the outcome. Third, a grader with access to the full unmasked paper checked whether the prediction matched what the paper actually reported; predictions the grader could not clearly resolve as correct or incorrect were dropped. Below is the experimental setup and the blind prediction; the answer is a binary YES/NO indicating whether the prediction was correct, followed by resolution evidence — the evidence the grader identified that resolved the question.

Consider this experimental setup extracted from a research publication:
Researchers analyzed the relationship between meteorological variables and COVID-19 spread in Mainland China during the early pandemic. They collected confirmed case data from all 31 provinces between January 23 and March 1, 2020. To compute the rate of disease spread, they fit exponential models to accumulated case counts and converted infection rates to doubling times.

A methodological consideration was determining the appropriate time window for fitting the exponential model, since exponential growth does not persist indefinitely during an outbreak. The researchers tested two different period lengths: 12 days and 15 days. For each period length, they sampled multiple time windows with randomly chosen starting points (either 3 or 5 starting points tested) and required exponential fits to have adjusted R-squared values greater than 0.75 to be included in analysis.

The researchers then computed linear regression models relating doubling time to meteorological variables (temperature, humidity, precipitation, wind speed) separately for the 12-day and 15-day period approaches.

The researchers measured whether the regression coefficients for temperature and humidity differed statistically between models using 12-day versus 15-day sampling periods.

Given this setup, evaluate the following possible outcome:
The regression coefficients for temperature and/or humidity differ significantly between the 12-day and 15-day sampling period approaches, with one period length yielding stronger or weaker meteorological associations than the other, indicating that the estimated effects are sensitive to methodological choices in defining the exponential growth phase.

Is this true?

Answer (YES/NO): NO